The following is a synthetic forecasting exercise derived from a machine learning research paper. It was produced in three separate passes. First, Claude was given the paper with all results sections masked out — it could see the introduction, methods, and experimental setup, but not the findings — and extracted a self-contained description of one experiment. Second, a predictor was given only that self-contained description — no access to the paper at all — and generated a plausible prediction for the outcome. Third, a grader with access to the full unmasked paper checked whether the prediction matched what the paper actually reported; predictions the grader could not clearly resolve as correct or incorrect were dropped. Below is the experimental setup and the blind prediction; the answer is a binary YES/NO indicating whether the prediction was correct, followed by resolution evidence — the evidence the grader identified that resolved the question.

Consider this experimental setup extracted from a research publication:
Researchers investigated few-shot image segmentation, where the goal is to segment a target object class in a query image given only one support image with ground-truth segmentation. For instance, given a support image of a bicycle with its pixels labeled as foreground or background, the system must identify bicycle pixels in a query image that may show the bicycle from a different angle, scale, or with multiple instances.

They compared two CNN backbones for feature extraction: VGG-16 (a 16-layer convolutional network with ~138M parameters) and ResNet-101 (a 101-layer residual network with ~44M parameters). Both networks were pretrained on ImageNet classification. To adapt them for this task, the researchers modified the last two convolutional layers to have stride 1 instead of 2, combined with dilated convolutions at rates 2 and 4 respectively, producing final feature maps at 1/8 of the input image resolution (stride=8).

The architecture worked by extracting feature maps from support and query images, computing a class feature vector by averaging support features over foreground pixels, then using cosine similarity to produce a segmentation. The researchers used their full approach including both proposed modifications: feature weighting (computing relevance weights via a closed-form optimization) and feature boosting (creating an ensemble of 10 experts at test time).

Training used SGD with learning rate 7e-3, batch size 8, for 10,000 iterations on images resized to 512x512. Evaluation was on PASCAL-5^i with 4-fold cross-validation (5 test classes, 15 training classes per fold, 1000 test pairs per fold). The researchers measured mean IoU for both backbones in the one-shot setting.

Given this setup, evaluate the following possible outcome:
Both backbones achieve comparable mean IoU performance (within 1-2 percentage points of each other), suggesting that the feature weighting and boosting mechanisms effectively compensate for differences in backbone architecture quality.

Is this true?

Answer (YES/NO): NO